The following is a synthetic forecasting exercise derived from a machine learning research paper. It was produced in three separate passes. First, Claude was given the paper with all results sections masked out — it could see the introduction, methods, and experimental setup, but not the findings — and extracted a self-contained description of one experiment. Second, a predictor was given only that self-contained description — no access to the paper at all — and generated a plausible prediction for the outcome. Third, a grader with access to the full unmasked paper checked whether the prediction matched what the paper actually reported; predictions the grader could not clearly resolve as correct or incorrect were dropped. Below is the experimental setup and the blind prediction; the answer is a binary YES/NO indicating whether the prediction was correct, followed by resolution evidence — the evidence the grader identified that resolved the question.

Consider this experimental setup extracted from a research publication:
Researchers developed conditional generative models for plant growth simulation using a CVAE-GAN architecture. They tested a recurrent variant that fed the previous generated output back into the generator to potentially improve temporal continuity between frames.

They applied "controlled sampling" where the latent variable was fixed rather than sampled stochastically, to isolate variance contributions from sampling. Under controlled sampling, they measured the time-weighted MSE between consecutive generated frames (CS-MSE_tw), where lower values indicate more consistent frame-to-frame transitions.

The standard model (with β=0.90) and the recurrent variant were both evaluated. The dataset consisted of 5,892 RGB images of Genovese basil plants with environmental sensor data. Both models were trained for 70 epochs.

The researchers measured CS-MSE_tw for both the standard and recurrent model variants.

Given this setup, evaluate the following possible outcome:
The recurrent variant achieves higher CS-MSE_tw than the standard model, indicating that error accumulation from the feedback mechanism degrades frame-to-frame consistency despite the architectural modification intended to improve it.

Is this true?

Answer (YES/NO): YES